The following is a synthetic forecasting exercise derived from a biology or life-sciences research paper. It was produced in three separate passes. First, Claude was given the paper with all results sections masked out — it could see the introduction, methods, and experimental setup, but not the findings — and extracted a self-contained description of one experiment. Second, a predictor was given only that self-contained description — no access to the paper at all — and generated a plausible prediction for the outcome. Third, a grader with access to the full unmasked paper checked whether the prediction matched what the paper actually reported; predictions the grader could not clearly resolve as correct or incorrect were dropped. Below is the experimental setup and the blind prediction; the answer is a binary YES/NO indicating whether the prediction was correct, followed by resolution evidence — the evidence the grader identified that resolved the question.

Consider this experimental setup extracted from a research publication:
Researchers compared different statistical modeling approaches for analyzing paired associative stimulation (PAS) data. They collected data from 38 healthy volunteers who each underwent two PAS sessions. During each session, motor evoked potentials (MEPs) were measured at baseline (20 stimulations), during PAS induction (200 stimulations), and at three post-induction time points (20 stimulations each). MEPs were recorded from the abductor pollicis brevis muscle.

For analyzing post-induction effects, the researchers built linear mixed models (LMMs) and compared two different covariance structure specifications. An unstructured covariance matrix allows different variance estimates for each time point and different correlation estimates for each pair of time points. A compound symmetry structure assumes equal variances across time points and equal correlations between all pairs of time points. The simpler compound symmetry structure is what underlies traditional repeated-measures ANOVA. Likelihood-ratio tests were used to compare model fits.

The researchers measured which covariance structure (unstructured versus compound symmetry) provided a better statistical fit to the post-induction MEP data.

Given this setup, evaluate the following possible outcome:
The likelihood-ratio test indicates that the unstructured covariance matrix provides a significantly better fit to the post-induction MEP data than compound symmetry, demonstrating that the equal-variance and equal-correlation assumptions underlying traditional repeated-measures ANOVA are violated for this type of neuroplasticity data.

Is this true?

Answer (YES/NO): YES